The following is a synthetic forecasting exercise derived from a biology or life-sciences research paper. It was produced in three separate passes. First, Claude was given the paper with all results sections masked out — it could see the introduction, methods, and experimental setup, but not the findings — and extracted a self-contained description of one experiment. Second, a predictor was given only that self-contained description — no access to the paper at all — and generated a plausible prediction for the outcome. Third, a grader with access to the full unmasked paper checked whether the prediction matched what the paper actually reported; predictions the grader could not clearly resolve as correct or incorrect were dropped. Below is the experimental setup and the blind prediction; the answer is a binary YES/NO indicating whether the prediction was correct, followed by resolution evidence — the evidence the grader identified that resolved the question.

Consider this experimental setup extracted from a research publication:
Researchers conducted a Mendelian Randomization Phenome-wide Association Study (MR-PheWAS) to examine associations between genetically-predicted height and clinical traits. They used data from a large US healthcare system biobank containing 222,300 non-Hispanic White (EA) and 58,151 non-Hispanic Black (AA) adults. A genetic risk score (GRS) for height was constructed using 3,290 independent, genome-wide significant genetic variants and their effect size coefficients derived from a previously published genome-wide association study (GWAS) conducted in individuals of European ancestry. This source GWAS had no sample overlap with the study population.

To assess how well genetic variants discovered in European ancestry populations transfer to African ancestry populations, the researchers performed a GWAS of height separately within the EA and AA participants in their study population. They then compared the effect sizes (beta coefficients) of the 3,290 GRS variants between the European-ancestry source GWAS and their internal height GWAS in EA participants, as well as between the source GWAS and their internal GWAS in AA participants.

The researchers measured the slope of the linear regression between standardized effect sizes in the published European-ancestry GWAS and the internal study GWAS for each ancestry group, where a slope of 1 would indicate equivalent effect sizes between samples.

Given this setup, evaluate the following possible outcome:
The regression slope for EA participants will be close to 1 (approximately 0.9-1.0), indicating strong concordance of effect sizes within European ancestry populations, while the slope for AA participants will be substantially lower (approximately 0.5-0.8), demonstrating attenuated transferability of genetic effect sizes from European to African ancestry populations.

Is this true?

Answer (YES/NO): NO